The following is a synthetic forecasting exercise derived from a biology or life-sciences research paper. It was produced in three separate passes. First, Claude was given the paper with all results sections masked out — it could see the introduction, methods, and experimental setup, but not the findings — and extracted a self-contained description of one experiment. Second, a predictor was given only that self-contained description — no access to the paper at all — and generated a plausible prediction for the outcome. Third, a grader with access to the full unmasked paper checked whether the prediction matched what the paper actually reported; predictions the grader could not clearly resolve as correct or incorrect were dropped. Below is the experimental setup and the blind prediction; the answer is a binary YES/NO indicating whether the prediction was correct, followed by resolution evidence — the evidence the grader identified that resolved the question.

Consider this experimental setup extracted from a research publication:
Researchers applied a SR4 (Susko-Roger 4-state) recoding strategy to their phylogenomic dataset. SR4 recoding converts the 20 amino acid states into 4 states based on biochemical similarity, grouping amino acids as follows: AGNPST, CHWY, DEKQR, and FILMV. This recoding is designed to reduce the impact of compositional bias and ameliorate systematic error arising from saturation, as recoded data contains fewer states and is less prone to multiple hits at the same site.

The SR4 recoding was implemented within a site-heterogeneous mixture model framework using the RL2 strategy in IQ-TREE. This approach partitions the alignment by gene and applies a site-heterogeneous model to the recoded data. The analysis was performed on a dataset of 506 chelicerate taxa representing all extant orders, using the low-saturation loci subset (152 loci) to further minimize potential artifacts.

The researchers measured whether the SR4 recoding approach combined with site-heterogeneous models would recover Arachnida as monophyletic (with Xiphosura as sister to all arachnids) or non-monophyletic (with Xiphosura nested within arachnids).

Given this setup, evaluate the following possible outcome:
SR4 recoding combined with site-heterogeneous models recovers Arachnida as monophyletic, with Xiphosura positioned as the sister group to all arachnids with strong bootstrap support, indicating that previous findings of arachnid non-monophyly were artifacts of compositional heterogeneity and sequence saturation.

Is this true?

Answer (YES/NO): NO